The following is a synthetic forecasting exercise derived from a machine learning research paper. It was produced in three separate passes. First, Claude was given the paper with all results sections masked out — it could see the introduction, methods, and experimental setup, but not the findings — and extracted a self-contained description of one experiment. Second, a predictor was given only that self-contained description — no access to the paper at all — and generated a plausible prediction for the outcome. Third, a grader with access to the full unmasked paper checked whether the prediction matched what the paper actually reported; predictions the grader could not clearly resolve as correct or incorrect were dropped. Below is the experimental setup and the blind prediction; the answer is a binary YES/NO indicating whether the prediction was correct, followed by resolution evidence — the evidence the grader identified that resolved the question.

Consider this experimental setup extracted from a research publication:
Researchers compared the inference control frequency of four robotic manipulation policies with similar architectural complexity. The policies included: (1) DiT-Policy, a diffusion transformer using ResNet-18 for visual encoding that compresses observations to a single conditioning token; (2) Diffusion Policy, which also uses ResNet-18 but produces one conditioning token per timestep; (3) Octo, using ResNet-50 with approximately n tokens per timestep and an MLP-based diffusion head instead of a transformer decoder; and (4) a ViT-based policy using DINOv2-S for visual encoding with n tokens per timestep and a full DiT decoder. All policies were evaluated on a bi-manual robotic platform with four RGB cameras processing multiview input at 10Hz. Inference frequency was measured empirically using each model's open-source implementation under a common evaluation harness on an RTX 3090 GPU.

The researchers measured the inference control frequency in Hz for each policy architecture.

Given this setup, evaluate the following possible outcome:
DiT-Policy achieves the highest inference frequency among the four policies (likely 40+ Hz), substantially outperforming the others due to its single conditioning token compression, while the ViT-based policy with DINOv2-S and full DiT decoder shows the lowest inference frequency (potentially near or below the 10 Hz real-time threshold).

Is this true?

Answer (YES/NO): NO